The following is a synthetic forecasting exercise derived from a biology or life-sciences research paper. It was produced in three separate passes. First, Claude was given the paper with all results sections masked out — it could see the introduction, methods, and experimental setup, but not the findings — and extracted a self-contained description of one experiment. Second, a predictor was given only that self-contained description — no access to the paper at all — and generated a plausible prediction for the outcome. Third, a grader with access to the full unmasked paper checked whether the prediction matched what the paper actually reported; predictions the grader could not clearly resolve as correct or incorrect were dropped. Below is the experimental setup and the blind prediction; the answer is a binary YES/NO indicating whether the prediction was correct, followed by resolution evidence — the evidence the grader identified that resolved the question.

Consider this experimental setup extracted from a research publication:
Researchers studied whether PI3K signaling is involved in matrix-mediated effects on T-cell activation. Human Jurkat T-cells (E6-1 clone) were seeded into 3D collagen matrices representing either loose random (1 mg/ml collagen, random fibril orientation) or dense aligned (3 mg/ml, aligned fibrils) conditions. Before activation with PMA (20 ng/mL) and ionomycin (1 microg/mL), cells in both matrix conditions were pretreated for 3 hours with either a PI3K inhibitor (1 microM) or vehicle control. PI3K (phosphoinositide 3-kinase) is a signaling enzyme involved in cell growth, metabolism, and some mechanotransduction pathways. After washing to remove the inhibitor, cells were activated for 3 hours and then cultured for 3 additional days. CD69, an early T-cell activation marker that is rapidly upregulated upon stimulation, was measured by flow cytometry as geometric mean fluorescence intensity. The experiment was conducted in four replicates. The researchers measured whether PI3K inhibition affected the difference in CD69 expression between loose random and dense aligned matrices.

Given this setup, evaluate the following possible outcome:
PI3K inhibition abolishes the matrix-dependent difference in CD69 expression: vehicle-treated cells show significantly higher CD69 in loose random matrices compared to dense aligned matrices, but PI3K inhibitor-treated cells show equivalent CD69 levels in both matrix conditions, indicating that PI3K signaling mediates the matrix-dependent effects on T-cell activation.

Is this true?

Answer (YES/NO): NO